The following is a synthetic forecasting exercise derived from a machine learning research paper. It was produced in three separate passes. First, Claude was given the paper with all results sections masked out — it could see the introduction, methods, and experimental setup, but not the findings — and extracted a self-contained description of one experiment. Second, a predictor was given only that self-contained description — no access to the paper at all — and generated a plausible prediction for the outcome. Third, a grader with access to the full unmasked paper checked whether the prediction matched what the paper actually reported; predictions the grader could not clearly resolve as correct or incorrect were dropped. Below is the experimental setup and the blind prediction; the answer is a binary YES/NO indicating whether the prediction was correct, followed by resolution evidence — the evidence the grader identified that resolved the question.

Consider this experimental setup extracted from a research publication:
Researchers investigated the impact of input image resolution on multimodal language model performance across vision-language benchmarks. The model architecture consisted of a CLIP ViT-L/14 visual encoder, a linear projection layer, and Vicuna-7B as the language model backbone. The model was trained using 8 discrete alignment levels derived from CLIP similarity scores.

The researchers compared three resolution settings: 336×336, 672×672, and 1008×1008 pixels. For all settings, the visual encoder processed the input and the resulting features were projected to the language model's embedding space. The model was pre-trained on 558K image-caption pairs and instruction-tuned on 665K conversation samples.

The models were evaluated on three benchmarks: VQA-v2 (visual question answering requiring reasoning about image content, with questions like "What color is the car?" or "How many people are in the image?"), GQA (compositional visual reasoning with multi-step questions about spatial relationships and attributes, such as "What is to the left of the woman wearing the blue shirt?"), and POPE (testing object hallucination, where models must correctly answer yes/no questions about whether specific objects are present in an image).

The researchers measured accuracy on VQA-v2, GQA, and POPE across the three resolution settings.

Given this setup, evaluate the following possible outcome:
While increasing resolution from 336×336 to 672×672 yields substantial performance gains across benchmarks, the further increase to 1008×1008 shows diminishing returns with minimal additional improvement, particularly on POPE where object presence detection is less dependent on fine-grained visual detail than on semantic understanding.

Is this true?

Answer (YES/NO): YES